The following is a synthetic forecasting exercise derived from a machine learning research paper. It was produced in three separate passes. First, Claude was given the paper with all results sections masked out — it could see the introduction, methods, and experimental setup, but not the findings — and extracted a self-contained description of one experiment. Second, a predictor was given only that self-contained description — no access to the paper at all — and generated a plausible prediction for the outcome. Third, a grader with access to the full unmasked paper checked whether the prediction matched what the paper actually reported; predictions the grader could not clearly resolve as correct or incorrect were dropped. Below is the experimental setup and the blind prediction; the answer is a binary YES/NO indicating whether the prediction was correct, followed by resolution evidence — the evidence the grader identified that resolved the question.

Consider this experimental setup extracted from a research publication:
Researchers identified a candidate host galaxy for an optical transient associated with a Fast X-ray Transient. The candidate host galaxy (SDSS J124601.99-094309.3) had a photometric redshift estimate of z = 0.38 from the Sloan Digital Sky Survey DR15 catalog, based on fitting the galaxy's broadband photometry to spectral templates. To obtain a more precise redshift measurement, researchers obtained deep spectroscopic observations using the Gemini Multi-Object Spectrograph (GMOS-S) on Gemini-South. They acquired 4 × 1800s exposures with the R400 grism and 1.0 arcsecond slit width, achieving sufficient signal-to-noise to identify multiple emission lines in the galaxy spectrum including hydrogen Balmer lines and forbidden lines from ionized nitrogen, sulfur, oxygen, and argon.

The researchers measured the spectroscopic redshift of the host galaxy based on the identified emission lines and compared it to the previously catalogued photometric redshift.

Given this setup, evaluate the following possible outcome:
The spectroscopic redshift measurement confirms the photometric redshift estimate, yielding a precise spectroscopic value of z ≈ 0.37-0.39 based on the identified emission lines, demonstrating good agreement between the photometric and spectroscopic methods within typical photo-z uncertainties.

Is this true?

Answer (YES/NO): NO